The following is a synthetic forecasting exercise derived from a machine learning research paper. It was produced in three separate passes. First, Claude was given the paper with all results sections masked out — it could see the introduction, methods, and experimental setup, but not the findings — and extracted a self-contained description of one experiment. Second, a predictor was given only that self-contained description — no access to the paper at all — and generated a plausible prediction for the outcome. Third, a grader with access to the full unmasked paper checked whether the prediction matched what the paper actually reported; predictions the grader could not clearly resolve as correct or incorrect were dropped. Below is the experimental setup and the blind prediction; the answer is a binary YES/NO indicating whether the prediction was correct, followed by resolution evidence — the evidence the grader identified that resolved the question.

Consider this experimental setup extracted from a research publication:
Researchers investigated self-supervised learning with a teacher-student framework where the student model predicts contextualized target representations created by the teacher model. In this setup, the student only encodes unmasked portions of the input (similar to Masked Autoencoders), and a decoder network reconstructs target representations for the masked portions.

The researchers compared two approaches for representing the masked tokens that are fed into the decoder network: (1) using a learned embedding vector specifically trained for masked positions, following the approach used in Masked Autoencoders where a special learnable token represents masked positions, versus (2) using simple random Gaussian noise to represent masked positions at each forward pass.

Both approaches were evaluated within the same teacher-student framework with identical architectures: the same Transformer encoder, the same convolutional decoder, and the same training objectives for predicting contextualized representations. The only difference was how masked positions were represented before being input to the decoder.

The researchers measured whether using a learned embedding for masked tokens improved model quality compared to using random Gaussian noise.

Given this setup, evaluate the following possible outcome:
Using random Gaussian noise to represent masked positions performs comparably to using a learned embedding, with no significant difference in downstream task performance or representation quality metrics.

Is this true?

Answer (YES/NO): YES